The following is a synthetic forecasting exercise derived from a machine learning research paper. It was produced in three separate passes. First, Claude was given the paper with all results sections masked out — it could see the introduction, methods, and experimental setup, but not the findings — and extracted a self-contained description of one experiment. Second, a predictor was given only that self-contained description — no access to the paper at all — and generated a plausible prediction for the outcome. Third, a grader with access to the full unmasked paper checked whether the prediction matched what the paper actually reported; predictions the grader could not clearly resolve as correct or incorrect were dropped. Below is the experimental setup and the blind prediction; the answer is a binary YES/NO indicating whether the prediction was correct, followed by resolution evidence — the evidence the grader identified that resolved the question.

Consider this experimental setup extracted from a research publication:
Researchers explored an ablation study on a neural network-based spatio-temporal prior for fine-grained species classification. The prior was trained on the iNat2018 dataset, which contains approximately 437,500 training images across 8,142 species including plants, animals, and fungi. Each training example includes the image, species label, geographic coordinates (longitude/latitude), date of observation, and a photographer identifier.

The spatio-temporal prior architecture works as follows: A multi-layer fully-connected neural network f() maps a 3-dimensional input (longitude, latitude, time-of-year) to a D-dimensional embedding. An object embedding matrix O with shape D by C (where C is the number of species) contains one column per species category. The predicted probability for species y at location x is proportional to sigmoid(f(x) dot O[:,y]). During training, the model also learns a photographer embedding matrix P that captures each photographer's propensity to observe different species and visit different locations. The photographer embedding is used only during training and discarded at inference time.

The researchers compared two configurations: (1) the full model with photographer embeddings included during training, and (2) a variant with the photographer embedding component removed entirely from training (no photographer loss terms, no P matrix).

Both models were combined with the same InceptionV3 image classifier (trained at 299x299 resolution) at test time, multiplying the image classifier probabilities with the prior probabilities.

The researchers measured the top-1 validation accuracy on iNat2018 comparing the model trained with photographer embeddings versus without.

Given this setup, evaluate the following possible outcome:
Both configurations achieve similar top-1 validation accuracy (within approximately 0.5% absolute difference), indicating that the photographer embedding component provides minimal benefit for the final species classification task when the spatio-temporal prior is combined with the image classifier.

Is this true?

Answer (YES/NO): YES